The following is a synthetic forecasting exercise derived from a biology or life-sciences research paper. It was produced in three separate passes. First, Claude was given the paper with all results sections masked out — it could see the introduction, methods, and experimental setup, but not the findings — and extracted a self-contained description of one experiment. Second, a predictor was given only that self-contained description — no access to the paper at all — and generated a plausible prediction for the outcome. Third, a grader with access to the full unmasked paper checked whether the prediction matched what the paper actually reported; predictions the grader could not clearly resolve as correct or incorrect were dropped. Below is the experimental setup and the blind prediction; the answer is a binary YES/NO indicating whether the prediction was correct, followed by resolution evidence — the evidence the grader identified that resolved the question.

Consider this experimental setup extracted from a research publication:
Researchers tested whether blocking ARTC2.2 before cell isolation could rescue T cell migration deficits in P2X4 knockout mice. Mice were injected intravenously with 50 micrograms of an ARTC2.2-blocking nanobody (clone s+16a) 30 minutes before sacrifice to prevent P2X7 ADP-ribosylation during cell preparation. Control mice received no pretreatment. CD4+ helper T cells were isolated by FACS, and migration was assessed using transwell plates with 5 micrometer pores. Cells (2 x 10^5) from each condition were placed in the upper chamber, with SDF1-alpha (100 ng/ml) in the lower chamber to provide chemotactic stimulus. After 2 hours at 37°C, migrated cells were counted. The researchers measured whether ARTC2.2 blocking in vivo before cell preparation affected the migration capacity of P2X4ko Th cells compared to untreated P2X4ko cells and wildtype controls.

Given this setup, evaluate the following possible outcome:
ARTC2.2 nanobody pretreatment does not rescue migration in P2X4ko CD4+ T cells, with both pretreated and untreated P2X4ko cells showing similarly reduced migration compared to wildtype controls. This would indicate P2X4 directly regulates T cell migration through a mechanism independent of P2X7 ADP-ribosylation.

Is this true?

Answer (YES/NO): NO